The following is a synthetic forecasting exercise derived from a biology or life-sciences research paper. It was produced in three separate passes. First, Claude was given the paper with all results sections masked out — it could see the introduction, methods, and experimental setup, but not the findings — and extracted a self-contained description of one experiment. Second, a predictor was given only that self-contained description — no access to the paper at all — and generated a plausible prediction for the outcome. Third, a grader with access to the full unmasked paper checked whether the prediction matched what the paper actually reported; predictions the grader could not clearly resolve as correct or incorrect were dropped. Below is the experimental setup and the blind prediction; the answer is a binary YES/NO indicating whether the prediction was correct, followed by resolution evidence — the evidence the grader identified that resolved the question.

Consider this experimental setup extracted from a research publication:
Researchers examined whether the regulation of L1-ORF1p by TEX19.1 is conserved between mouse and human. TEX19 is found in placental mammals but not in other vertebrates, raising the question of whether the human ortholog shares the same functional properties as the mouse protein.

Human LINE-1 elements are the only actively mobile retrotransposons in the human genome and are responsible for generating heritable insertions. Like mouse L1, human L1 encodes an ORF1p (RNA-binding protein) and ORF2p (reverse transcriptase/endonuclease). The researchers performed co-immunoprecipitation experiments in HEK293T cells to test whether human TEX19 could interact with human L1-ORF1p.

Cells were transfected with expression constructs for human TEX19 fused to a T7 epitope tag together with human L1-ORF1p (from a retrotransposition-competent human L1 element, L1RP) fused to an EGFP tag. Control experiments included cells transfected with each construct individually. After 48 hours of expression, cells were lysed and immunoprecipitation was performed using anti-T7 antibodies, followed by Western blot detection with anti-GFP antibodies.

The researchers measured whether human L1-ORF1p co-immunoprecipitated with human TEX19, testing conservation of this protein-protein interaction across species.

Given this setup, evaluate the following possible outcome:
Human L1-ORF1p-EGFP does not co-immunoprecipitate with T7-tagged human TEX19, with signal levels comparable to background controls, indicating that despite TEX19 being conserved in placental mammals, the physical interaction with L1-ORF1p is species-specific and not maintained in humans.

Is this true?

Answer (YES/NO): NO